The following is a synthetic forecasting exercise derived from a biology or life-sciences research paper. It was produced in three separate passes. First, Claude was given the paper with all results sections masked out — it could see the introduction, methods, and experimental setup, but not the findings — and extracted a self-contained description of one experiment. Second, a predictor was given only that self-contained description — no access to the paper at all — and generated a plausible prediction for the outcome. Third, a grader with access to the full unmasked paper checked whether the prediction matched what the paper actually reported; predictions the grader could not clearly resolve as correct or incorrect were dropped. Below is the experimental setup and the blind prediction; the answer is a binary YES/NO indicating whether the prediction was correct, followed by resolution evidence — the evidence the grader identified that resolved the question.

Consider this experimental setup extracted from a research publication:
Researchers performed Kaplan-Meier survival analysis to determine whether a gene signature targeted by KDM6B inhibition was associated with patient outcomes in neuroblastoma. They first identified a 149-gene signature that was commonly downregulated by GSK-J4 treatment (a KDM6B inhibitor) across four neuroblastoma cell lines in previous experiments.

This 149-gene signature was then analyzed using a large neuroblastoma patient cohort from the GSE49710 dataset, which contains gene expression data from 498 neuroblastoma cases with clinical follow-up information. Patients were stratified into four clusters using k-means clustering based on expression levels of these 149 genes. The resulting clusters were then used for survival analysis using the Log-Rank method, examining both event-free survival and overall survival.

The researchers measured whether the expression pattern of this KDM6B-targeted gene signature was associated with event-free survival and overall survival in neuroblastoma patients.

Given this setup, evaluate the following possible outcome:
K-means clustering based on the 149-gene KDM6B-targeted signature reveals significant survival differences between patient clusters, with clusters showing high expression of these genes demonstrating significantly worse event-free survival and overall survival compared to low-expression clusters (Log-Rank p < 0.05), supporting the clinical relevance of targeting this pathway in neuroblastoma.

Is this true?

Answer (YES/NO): YES